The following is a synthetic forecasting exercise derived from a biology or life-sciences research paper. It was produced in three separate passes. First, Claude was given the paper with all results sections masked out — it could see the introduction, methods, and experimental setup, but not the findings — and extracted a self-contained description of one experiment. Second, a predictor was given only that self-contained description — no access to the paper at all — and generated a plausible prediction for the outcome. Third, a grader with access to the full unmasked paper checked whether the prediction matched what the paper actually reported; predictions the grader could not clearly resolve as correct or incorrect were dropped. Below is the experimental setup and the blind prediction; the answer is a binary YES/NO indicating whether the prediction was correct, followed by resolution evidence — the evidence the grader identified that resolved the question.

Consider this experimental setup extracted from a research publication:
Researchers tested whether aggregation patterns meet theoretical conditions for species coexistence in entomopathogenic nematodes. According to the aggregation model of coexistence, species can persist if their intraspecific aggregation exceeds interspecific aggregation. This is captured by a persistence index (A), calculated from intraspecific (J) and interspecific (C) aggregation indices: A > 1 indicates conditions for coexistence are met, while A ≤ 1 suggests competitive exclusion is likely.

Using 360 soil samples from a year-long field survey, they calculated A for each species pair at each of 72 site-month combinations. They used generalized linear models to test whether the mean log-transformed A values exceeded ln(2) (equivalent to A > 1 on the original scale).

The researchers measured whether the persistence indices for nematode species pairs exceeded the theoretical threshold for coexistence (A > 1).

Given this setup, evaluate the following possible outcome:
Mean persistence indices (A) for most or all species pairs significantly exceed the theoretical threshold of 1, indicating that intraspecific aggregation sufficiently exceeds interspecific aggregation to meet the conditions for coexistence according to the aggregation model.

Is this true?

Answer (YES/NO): YES